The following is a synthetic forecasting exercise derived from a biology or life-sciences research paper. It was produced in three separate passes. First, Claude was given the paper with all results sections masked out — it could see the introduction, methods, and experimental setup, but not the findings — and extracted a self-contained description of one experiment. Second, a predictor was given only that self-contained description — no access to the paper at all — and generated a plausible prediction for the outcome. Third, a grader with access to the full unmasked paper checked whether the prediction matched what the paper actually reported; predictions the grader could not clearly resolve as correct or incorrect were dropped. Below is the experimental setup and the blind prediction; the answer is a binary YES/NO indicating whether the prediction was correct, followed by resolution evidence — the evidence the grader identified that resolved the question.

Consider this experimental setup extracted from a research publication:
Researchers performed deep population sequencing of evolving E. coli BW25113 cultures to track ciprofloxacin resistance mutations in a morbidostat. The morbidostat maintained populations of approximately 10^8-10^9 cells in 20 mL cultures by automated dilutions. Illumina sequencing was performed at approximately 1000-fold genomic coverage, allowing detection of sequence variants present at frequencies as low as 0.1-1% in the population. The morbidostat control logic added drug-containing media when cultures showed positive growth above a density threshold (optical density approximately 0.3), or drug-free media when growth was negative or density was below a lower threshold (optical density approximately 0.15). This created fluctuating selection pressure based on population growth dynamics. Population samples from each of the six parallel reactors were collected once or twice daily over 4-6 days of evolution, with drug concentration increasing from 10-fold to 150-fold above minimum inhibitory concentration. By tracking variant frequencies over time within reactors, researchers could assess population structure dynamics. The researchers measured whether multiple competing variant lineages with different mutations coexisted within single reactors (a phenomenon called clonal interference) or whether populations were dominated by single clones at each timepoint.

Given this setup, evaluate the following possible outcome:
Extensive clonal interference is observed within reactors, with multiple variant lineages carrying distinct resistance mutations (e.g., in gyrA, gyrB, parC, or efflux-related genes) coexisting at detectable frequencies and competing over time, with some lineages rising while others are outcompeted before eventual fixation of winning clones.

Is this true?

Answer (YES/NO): YES